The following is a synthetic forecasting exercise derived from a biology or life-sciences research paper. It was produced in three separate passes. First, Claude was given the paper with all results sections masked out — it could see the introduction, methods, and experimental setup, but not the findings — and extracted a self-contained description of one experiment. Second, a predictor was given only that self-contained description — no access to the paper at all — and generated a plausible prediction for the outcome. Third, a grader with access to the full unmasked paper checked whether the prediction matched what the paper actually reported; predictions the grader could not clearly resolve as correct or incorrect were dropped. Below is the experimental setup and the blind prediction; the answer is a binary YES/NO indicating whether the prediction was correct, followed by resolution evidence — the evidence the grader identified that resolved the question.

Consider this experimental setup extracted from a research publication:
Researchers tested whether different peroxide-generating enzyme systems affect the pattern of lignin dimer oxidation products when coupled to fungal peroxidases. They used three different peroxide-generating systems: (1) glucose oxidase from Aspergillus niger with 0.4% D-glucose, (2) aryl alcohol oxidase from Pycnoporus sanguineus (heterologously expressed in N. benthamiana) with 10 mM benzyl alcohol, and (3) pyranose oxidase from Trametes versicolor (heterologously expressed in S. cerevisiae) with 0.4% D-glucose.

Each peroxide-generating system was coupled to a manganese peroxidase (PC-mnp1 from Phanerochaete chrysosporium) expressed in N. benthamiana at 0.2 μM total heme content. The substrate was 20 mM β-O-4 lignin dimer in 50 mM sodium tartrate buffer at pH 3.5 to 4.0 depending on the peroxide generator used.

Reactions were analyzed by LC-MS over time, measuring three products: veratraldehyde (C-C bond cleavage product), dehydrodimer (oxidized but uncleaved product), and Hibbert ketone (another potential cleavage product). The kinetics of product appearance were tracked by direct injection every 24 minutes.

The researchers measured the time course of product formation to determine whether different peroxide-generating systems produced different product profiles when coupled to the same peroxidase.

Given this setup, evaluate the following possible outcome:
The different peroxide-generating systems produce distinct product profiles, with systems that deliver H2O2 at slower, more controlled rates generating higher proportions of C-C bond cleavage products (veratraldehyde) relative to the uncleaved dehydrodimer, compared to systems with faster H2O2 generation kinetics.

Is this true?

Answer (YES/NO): NO